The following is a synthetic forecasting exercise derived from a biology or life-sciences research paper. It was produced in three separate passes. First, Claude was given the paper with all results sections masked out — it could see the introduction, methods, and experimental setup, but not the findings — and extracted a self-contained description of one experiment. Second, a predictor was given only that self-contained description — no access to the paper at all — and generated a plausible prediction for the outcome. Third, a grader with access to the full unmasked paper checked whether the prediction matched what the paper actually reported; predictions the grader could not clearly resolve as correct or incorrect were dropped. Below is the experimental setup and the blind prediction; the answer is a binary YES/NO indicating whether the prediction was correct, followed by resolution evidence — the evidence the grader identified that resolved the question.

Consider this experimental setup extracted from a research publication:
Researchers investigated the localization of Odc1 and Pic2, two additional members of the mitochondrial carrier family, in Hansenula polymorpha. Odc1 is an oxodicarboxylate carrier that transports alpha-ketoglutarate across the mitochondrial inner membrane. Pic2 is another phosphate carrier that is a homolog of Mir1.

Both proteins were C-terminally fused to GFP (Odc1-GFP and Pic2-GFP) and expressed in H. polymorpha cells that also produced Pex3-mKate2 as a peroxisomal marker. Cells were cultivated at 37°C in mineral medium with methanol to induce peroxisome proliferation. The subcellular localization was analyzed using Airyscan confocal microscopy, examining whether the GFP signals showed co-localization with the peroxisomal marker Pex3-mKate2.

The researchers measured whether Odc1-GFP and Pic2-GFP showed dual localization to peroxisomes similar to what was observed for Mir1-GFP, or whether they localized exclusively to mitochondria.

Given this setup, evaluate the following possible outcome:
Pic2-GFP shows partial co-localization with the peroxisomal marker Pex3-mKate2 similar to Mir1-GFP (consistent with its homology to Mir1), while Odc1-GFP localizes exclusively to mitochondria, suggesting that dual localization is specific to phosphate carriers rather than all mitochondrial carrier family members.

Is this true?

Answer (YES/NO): NO